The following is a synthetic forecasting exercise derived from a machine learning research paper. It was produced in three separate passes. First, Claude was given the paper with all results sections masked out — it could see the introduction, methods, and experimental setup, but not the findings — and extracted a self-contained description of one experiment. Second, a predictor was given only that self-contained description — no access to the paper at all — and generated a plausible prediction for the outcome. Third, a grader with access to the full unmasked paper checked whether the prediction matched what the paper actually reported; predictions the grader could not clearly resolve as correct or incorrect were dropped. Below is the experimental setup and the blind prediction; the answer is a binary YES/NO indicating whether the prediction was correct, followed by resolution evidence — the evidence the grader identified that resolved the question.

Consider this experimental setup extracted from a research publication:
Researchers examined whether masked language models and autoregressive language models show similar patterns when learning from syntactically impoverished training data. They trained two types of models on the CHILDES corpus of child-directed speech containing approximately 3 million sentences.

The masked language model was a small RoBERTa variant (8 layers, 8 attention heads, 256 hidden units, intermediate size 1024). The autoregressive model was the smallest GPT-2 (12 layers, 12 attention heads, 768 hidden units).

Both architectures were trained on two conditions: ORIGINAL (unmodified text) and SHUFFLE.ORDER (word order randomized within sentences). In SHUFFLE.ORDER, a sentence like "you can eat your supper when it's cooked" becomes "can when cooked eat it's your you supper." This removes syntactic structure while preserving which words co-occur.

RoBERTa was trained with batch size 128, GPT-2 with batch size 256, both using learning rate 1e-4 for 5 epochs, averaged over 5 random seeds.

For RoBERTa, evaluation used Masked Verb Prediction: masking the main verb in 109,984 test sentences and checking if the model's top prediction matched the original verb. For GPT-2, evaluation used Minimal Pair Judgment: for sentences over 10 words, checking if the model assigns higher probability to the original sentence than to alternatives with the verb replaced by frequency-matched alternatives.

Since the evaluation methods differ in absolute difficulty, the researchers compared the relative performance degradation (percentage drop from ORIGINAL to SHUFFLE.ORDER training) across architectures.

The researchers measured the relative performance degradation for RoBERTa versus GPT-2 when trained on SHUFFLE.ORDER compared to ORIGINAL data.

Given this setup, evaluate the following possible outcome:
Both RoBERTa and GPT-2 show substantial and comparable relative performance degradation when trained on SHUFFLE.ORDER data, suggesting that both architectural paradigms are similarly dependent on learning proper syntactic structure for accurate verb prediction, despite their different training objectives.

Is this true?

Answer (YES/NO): YES